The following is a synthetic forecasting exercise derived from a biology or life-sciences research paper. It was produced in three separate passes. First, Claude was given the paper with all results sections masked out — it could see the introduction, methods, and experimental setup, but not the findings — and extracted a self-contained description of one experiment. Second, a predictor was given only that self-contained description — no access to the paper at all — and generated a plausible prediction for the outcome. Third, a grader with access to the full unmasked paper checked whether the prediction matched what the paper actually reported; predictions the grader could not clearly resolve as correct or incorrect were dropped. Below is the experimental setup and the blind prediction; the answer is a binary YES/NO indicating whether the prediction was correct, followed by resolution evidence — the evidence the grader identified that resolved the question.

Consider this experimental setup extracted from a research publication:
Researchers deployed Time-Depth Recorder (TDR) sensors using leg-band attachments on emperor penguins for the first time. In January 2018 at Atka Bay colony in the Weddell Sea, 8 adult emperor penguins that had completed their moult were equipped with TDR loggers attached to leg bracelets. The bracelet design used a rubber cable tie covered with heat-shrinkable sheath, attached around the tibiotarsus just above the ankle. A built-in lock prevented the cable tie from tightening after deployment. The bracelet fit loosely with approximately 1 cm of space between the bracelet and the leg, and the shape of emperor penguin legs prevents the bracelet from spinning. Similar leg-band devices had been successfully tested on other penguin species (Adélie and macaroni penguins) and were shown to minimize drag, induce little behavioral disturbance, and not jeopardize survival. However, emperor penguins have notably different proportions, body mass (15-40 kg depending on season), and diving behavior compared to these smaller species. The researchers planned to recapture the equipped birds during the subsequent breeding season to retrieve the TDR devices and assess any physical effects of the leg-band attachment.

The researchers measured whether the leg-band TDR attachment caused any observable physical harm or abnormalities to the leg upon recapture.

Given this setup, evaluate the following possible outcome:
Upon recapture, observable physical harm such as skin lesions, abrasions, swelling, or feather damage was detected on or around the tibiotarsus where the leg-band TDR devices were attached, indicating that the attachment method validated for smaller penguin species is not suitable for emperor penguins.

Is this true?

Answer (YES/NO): NO